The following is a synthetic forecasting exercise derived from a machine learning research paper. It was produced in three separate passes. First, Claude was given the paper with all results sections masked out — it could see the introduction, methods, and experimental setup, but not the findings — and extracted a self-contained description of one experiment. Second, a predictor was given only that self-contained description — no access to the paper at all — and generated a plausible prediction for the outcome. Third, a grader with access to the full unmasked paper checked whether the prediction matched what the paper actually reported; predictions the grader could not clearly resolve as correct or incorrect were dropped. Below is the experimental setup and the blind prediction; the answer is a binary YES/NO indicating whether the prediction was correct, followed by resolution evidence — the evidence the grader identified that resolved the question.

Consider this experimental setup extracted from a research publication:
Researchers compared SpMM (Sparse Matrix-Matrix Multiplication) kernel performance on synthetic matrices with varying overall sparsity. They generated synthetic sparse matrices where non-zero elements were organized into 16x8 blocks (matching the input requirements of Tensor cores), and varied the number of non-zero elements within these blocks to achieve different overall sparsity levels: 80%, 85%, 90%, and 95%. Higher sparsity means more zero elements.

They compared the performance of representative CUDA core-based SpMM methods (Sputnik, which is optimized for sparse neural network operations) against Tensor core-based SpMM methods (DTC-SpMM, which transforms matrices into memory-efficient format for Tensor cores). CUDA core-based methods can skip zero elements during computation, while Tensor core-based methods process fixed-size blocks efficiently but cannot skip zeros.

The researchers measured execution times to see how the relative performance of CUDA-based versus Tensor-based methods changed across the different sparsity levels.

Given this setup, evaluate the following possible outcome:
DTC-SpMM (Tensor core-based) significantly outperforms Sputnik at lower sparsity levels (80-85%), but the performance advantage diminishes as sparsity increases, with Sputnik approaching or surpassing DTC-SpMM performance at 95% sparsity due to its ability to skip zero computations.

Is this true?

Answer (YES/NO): NO